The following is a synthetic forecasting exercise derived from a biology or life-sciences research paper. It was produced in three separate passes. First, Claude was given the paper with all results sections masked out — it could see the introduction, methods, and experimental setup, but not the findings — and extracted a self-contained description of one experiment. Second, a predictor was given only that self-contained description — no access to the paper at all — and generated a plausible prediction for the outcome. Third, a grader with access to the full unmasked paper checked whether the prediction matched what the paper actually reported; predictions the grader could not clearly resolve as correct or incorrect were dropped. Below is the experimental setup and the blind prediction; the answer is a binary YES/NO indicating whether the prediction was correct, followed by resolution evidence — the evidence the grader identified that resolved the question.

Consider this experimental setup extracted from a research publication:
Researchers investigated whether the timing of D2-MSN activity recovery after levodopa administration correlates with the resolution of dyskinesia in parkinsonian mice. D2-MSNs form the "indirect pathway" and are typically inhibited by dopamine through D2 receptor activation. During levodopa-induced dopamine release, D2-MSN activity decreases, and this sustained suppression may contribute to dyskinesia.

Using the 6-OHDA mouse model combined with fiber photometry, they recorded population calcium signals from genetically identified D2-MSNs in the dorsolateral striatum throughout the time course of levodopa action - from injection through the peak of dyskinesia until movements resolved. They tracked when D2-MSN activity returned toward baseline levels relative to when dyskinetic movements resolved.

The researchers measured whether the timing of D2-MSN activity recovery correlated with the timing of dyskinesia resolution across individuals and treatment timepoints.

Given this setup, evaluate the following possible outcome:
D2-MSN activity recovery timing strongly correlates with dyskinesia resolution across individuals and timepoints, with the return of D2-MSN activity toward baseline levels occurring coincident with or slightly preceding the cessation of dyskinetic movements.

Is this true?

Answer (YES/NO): YES